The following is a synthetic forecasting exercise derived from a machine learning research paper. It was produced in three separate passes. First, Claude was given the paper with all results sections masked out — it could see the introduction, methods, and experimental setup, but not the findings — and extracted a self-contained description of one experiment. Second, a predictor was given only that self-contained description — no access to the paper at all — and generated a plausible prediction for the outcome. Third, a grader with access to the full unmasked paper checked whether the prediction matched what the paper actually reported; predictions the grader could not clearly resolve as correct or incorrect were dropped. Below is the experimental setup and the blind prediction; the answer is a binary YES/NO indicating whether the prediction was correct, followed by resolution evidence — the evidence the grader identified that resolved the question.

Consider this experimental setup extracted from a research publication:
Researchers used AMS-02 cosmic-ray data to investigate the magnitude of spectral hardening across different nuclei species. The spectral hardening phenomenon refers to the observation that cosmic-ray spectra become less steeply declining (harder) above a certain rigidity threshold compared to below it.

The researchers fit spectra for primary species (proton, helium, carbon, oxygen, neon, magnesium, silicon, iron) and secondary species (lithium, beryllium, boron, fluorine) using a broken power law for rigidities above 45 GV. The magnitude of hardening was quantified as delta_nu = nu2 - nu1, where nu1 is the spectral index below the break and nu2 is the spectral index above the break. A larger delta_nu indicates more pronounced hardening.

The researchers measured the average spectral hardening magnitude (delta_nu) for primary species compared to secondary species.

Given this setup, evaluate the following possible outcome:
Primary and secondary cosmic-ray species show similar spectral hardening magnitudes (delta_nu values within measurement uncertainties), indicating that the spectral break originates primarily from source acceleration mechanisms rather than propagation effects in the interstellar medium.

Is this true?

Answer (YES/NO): NO